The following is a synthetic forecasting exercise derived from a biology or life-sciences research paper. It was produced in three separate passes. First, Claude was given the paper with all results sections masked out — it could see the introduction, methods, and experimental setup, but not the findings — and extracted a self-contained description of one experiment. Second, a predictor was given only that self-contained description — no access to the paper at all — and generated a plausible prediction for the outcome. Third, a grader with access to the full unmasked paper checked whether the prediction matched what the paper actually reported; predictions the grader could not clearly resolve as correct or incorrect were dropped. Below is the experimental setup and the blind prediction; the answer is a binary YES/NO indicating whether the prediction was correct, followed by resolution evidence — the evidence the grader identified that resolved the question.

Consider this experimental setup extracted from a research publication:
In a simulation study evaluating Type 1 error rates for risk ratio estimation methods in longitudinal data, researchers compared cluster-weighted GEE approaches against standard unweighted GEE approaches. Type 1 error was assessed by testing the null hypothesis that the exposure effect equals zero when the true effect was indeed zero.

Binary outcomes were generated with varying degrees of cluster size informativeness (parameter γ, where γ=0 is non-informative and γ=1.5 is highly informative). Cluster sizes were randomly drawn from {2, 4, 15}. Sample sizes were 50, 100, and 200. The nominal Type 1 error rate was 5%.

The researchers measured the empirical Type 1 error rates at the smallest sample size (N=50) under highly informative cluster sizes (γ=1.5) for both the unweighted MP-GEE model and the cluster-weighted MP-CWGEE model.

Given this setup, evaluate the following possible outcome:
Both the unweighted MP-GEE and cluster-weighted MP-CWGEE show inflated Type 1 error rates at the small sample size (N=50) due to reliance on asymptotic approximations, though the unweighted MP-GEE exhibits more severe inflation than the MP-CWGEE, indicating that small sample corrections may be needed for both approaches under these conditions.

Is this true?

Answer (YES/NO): NO